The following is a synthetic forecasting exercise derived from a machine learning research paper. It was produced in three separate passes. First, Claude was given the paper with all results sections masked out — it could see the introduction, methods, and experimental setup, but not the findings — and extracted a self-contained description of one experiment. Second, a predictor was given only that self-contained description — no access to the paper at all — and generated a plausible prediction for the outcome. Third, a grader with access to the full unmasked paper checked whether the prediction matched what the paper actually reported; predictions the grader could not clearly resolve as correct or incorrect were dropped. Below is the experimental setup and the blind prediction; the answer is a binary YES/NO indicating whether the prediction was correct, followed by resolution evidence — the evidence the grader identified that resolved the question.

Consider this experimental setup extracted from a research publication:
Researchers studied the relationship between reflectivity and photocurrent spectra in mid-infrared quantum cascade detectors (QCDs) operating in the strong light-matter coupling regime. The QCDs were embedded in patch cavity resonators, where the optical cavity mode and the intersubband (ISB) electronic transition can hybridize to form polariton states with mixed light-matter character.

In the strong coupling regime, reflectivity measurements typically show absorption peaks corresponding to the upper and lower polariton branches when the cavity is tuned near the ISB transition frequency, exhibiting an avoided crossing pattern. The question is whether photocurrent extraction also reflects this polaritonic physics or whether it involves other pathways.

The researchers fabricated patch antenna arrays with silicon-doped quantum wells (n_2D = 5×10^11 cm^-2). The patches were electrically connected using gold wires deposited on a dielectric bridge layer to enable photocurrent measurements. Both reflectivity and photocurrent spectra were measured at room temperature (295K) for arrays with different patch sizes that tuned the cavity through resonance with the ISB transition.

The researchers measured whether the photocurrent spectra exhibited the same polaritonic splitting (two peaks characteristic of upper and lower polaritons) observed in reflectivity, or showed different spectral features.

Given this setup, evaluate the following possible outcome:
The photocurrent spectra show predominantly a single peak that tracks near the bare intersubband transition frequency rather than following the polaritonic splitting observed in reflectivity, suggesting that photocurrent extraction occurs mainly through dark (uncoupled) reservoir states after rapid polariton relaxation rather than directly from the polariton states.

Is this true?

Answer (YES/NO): NO